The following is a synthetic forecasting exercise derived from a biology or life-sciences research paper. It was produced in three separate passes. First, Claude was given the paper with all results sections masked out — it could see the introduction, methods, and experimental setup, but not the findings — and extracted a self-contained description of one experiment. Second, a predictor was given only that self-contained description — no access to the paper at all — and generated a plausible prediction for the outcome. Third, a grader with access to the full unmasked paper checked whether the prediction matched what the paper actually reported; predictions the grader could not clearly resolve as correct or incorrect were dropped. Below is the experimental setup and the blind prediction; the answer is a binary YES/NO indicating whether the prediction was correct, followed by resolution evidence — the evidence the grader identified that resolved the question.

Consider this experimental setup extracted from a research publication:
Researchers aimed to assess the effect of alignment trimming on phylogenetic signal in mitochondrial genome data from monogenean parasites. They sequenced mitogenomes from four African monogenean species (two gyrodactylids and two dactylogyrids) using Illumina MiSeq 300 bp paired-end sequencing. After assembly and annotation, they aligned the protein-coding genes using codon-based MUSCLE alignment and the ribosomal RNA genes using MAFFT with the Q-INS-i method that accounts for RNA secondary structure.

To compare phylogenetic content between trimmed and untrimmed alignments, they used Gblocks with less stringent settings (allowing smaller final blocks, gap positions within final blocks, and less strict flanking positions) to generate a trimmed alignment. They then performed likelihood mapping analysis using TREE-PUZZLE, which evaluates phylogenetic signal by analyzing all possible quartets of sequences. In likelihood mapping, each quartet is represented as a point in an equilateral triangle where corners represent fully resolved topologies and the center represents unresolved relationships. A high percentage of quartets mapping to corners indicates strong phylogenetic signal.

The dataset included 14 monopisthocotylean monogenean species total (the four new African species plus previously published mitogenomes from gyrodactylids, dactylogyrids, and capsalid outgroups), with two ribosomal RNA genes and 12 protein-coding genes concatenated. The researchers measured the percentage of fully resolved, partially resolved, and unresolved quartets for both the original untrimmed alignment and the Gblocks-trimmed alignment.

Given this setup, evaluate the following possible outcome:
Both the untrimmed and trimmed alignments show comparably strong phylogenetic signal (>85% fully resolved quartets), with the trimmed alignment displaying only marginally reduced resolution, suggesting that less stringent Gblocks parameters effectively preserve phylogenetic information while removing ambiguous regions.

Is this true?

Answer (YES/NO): NO